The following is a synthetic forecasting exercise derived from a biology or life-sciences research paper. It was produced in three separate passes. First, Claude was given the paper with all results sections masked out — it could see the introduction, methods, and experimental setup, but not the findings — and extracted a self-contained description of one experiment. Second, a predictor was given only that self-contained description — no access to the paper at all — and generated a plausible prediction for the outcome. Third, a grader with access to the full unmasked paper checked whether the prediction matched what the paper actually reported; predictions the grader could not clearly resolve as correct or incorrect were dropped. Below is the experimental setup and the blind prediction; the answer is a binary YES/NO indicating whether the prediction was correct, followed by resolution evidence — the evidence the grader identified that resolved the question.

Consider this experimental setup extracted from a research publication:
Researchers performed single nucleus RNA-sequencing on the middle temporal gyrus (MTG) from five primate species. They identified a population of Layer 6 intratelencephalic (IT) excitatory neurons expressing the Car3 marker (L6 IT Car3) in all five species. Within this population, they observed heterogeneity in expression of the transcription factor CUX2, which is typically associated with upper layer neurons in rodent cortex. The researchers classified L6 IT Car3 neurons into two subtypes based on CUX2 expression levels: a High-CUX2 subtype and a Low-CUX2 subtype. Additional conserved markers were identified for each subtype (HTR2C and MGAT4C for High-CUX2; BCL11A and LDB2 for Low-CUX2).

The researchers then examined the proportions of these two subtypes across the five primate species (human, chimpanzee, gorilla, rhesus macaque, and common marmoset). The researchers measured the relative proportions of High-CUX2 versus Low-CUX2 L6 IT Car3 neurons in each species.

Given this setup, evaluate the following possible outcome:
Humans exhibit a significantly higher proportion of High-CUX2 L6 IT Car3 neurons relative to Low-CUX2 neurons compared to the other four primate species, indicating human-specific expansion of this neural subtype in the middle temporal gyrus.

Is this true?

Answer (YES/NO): NO